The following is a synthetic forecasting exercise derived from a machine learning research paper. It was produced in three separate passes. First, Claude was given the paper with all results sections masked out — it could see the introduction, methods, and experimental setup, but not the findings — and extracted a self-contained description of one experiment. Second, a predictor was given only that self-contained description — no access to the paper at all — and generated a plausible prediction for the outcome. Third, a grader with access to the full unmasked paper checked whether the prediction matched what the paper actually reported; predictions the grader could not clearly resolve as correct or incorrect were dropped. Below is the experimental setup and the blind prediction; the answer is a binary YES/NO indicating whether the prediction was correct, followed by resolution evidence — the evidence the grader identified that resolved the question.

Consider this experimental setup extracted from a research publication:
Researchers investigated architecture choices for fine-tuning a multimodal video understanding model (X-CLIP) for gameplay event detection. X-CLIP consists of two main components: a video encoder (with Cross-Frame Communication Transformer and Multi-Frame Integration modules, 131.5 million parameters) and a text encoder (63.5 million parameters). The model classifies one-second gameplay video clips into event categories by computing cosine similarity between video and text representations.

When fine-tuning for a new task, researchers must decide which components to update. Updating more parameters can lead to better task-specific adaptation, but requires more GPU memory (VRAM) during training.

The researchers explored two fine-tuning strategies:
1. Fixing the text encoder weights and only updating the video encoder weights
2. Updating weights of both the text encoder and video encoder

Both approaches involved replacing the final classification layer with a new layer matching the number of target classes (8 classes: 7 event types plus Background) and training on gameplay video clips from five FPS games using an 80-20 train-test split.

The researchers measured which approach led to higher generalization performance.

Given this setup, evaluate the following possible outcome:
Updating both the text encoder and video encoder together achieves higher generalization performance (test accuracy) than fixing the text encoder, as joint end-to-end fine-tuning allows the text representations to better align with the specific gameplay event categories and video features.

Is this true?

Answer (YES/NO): YES